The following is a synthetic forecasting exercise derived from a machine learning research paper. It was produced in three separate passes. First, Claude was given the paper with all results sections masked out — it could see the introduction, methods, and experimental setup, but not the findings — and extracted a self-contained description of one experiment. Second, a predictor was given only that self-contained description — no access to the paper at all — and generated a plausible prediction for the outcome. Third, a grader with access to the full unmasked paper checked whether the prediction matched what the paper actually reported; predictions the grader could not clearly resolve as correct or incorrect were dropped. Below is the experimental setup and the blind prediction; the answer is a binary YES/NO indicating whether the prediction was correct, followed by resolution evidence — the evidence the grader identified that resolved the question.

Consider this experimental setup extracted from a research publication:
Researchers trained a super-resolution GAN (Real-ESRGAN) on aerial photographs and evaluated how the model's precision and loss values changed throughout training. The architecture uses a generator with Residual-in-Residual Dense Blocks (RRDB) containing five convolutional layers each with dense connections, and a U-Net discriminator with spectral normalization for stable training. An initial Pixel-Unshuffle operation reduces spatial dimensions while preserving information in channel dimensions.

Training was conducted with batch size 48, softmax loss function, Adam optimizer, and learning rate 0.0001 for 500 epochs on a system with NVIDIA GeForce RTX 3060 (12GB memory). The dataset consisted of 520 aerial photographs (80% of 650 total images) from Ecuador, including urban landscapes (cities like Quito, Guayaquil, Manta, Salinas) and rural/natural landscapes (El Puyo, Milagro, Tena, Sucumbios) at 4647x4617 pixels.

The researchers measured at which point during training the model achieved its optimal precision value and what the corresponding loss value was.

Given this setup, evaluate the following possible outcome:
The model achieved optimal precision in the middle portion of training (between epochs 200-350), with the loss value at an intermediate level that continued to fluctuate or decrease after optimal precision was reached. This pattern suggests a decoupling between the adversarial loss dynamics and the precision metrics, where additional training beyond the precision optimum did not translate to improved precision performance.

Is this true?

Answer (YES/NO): NO